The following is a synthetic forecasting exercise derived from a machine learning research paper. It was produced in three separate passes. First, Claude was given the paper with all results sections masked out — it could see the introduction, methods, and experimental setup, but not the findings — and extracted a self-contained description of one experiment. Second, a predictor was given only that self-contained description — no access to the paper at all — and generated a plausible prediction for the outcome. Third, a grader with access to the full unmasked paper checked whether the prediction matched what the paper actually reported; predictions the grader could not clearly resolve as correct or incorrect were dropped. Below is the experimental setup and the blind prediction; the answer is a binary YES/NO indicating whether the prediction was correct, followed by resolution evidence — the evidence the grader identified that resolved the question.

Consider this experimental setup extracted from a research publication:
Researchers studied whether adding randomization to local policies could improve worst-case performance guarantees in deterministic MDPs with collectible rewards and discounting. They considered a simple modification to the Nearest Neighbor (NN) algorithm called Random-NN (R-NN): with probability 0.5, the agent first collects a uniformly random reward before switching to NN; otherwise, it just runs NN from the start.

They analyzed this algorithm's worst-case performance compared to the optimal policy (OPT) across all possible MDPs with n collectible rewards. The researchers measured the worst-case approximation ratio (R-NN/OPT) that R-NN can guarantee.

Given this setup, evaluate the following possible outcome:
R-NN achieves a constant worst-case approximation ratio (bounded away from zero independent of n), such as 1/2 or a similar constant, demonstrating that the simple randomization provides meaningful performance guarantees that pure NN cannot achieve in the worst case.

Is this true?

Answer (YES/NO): NO